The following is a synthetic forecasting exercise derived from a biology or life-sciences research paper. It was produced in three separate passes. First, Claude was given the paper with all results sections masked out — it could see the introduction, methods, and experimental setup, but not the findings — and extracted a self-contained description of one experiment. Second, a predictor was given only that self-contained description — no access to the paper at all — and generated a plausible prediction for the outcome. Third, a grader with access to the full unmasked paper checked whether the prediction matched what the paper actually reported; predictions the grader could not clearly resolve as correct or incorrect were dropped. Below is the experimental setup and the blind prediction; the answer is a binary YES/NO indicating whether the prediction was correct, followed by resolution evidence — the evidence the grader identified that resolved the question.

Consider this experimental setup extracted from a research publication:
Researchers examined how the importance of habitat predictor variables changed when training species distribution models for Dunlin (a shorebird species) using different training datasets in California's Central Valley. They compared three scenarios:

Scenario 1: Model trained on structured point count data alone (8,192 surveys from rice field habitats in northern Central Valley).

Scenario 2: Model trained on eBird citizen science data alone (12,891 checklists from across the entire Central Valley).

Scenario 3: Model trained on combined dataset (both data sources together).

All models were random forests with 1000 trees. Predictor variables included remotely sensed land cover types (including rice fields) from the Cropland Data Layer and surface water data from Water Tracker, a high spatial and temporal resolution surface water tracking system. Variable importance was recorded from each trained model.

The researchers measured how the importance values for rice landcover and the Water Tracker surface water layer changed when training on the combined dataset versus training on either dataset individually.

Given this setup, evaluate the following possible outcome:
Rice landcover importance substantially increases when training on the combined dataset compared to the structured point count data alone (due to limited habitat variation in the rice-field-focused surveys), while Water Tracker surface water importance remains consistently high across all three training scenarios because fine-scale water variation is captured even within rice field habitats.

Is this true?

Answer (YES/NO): NO